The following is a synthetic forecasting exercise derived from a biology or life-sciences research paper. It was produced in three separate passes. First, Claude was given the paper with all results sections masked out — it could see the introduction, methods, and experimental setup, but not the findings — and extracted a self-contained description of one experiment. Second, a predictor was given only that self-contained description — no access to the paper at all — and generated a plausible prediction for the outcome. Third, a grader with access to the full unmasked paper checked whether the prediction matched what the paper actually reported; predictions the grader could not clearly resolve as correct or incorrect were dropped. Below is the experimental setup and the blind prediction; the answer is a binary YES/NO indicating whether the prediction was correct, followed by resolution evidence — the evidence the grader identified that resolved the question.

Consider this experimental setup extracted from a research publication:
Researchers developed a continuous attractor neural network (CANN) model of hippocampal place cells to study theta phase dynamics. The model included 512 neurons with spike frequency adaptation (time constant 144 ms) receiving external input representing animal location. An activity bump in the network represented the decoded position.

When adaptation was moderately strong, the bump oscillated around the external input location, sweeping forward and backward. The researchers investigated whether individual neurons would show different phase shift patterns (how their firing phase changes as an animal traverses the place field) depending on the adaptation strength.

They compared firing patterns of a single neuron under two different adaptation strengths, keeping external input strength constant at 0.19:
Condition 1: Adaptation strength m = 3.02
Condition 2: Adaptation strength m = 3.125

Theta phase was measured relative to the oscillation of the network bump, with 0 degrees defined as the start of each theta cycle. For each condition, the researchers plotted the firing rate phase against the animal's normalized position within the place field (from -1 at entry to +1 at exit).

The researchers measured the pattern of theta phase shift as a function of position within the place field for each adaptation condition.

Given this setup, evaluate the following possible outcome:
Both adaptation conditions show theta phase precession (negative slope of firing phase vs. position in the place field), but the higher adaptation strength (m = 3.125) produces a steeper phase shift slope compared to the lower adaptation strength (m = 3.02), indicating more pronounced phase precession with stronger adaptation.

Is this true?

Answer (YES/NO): NO